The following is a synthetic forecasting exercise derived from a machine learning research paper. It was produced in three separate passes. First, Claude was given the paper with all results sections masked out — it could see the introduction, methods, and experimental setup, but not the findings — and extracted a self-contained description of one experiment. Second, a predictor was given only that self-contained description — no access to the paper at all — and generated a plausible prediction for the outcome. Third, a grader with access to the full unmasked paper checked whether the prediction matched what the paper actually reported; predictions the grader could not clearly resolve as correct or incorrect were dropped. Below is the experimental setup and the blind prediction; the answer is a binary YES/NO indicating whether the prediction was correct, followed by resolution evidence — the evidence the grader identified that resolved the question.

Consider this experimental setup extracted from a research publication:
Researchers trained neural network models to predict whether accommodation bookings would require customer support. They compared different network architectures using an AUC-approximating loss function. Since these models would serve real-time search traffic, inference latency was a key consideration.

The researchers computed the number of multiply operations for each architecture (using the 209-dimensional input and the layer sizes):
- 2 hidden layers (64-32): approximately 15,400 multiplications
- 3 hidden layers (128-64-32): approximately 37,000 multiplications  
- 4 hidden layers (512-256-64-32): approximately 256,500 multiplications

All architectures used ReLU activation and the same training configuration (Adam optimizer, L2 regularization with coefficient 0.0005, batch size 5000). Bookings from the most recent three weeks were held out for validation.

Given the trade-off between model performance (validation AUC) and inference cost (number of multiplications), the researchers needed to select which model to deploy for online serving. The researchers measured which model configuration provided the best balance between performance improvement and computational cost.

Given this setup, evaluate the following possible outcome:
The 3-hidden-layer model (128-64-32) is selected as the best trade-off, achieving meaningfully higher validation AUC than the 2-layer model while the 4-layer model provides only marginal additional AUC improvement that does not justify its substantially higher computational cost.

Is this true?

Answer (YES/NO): NO